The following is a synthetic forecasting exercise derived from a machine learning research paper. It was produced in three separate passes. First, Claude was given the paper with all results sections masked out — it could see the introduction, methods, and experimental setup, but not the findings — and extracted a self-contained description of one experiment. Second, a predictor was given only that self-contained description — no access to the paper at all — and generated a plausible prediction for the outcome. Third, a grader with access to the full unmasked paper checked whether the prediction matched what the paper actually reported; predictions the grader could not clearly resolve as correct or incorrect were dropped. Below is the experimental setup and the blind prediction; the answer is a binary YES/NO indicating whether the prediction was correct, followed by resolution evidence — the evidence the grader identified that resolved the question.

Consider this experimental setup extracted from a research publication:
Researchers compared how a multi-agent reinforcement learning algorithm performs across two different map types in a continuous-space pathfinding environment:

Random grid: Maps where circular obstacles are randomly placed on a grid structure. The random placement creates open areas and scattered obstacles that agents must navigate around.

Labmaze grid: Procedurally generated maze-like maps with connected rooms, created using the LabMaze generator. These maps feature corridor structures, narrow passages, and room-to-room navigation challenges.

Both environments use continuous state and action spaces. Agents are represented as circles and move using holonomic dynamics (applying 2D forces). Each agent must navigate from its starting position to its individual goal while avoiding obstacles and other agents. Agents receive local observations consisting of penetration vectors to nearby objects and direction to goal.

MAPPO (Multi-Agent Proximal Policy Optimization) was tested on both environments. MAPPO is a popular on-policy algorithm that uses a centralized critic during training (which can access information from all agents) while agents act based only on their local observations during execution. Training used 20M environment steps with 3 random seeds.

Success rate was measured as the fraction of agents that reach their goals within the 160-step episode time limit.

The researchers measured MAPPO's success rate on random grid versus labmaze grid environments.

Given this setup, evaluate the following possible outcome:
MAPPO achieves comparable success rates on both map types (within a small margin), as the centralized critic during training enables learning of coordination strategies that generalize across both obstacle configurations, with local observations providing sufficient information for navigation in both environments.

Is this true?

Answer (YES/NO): NO